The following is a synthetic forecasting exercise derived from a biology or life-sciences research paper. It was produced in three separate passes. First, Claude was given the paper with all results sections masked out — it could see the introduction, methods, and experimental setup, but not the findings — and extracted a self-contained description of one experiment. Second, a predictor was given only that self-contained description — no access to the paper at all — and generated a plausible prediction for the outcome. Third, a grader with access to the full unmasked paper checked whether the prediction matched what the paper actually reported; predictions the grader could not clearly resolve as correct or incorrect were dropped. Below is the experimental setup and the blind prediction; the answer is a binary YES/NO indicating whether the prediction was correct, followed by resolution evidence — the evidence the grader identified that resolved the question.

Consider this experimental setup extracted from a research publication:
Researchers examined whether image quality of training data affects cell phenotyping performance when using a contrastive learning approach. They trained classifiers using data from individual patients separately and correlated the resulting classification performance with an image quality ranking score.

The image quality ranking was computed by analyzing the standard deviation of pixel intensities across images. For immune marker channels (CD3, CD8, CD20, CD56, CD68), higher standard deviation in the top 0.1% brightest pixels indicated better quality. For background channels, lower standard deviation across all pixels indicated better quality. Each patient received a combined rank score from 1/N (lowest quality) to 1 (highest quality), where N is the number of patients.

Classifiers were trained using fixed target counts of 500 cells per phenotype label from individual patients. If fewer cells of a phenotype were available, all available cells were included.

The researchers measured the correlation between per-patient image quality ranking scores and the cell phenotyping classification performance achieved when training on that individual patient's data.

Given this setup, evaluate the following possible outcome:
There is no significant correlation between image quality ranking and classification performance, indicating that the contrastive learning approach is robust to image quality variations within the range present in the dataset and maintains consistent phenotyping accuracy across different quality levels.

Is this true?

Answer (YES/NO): NO